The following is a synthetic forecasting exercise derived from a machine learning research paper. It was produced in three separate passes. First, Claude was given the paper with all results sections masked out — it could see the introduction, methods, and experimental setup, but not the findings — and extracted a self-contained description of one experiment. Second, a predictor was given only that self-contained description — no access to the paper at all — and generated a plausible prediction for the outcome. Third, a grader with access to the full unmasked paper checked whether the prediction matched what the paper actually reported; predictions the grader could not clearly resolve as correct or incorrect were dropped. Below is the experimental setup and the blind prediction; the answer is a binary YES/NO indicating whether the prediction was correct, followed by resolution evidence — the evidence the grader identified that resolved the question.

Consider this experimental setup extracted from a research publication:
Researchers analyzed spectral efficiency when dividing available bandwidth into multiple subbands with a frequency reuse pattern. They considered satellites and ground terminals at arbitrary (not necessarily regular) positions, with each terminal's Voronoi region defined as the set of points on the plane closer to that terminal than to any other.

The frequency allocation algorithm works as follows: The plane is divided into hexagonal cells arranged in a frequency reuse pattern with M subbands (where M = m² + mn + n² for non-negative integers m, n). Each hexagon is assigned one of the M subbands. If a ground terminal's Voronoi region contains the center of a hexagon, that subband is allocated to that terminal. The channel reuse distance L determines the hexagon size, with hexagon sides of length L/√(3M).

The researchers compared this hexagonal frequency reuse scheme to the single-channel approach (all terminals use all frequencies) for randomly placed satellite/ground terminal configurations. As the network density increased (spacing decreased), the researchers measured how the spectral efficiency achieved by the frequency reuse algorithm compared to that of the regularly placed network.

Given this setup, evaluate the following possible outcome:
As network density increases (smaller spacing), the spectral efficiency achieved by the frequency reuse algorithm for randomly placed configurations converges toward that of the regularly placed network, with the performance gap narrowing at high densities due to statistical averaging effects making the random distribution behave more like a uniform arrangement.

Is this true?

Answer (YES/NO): YES